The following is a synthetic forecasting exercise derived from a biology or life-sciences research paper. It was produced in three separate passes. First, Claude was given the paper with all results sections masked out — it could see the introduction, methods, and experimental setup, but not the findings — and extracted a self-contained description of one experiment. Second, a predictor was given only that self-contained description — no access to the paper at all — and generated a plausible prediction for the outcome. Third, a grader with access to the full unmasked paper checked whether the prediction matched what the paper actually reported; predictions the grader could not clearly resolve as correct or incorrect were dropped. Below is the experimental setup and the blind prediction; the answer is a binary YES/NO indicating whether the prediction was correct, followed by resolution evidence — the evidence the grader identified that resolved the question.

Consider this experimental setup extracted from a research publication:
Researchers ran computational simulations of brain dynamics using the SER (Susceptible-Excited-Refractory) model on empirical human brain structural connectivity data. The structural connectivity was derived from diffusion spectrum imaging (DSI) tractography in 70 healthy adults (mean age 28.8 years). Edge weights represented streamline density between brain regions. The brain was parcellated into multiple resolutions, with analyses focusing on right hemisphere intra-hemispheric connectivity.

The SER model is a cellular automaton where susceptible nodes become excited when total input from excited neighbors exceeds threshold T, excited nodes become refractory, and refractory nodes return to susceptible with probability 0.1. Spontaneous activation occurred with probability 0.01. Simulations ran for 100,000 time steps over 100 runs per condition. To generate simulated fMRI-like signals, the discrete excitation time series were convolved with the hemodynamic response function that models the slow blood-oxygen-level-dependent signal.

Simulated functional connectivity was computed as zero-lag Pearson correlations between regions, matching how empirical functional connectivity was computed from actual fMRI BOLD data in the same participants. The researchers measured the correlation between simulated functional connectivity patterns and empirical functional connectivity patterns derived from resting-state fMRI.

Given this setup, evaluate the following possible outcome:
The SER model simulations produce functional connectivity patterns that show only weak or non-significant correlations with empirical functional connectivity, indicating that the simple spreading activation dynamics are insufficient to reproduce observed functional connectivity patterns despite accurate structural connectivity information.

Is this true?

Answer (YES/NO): NO